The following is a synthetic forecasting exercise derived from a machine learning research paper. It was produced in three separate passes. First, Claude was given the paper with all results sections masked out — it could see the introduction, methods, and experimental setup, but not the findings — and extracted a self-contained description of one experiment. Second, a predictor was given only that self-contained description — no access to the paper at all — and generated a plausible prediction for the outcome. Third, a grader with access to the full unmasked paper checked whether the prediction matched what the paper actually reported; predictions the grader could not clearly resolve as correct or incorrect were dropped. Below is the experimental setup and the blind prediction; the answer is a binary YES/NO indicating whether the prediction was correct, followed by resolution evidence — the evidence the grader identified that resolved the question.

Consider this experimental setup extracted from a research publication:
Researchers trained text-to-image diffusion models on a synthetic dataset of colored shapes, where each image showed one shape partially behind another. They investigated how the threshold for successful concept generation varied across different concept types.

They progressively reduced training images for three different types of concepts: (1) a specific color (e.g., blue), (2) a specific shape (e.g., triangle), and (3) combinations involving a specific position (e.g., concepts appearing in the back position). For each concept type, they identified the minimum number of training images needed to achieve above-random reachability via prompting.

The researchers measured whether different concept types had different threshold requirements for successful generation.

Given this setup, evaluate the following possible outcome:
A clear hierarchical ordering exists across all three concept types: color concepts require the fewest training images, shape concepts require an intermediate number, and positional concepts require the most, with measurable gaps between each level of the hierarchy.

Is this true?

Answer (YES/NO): NO